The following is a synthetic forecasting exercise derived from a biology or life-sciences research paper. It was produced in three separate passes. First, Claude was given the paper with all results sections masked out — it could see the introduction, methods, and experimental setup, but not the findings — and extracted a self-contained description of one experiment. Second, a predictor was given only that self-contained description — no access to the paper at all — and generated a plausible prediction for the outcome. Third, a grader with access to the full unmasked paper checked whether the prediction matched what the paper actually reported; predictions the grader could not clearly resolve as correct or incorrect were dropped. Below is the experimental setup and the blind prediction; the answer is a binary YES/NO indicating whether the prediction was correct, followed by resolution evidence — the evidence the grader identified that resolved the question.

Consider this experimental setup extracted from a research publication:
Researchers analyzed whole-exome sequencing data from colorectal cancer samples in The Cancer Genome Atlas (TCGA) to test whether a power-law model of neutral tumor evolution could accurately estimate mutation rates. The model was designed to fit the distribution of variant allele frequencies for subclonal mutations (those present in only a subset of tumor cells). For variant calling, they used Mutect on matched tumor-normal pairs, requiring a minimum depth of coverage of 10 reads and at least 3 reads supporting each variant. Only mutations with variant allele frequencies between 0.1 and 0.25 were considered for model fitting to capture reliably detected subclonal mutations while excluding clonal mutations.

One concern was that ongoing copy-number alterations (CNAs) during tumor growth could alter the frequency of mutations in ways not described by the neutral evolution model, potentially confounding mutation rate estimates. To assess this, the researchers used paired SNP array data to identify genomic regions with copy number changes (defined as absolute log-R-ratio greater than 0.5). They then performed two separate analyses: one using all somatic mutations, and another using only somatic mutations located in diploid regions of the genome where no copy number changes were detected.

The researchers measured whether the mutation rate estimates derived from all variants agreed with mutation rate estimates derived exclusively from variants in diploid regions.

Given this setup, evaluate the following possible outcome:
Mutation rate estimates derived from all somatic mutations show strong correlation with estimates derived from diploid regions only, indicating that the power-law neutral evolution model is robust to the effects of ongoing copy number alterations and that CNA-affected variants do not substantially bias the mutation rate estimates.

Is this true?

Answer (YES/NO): YES